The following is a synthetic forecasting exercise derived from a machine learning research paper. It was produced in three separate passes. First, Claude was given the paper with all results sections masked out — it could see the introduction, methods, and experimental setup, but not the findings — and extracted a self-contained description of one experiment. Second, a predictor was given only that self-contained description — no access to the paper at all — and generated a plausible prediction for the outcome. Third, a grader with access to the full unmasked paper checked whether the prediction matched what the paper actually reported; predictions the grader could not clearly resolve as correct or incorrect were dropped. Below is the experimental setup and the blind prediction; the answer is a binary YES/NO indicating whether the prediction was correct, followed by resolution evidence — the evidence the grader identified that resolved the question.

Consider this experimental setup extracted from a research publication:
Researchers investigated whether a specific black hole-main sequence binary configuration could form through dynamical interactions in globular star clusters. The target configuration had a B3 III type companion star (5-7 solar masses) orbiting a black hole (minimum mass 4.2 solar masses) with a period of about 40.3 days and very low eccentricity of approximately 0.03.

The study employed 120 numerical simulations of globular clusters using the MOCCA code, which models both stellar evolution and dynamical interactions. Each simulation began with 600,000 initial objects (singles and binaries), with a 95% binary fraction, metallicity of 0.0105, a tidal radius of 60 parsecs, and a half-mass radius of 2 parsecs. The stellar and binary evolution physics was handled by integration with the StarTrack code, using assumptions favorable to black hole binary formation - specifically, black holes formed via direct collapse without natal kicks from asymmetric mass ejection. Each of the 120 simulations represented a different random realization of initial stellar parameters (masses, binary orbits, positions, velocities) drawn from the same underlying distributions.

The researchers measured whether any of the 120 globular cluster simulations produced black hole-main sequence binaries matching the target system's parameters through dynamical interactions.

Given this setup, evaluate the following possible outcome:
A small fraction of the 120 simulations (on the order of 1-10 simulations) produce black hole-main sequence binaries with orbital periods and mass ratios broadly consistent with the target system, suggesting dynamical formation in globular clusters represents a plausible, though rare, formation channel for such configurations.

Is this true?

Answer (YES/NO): NO